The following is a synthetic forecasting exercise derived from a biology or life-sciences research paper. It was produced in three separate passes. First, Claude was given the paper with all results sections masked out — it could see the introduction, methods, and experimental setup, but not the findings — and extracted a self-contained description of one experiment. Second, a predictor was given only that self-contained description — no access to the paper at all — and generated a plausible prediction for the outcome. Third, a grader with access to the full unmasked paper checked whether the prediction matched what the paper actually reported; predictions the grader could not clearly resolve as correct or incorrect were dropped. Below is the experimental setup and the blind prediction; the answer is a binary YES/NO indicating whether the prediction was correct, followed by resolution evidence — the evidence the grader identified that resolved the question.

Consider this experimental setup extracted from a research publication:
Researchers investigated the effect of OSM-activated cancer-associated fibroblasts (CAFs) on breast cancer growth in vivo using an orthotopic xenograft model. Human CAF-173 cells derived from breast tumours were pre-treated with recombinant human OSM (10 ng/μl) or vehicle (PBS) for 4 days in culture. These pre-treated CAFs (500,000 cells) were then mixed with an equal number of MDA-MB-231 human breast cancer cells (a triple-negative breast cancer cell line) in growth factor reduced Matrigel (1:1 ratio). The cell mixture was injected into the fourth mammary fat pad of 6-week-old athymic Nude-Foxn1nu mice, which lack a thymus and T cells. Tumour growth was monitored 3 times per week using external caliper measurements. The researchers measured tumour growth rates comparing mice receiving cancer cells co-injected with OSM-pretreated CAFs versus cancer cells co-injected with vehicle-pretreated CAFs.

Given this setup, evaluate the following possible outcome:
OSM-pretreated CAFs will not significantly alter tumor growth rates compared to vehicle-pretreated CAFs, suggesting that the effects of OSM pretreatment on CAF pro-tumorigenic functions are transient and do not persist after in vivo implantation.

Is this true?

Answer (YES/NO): NO